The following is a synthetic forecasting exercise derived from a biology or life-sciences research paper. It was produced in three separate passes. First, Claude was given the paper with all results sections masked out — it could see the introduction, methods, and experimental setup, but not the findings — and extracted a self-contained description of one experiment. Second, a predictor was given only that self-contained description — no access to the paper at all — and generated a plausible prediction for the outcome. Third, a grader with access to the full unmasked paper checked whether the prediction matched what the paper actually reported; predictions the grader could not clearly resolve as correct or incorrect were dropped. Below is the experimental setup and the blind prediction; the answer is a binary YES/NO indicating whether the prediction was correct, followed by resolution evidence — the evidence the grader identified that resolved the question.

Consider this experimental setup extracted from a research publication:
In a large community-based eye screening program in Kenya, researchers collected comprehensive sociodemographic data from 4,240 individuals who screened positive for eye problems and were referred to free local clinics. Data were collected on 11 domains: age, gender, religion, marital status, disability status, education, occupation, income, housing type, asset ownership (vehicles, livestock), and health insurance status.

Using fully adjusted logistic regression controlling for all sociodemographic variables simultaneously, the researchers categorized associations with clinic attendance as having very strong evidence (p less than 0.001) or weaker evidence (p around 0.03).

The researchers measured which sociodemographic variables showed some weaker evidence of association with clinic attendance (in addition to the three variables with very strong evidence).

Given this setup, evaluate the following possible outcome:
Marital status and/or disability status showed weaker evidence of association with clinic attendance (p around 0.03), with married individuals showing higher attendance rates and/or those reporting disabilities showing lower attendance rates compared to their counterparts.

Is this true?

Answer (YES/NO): NO